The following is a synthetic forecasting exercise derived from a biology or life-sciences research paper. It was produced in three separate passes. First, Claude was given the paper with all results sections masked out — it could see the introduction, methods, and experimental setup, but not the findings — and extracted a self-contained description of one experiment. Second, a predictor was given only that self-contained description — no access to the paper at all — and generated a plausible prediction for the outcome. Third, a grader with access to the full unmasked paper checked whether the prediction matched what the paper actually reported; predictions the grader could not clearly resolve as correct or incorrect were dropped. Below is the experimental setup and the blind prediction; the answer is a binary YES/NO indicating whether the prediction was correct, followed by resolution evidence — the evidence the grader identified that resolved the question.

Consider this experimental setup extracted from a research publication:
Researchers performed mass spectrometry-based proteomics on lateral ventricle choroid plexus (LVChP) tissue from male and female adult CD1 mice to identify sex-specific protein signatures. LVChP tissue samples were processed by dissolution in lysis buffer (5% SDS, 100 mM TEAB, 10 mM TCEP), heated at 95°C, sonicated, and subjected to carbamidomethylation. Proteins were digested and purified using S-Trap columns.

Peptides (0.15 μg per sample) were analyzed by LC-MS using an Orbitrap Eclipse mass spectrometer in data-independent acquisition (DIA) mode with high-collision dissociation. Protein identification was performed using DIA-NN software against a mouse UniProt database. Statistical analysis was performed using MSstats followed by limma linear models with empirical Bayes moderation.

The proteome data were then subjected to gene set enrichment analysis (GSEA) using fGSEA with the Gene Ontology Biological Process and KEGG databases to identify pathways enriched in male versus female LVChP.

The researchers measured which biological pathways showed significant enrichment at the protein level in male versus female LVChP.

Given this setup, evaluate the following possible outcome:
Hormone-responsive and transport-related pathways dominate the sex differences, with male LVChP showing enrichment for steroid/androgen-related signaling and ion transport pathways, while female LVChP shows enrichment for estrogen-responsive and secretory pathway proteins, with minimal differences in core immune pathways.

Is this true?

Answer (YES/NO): NO